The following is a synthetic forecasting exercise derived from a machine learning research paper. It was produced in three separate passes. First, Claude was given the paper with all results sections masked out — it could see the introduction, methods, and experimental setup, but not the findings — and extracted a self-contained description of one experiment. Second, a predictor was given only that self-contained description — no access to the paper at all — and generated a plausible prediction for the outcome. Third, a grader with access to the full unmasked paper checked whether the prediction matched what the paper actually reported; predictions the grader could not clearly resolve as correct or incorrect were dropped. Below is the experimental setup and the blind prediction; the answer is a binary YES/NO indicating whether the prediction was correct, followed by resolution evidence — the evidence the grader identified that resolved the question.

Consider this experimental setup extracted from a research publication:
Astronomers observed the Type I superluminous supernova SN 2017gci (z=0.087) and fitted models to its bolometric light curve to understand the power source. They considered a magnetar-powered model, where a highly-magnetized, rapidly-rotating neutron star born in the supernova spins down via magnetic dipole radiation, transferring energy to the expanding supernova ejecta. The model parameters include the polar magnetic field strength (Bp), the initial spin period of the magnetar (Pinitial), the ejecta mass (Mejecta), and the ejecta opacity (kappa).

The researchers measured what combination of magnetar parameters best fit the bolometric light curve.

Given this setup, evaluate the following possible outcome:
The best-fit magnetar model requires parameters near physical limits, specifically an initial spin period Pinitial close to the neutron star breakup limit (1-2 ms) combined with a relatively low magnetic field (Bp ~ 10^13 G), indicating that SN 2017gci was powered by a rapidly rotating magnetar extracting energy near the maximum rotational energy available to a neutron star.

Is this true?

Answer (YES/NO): NO